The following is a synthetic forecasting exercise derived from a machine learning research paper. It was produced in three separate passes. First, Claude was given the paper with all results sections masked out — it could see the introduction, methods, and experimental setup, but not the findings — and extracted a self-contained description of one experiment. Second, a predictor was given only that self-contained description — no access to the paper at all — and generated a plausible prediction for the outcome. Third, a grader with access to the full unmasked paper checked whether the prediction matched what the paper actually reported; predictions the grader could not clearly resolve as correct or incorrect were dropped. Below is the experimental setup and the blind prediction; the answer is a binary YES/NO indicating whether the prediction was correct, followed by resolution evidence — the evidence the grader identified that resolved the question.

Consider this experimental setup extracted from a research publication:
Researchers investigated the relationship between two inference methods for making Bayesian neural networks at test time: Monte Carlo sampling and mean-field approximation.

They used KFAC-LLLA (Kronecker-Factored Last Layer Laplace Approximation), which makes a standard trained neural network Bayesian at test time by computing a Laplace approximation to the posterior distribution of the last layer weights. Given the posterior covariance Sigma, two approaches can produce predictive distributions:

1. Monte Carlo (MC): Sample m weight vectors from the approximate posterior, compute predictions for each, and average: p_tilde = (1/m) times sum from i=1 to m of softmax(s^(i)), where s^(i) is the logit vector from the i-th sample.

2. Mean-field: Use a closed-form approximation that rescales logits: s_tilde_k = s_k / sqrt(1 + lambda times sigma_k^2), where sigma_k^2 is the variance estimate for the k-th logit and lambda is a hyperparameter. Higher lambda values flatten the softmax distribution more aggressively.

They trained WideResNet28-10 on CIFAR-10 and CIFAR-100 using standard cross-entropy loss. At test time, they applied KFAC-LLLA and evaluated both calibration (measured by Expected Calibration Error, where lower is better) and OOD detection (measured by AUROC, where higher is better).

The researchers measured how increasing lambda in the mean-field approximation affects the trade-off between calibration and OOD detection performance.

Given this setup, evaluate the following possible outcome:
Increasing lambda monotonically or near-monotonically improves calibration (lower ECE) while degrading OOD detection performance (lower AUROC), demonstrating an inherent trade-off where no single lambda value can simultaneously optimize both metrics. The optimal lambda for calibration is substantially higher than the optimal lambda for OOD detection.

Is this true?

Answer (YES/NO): NO